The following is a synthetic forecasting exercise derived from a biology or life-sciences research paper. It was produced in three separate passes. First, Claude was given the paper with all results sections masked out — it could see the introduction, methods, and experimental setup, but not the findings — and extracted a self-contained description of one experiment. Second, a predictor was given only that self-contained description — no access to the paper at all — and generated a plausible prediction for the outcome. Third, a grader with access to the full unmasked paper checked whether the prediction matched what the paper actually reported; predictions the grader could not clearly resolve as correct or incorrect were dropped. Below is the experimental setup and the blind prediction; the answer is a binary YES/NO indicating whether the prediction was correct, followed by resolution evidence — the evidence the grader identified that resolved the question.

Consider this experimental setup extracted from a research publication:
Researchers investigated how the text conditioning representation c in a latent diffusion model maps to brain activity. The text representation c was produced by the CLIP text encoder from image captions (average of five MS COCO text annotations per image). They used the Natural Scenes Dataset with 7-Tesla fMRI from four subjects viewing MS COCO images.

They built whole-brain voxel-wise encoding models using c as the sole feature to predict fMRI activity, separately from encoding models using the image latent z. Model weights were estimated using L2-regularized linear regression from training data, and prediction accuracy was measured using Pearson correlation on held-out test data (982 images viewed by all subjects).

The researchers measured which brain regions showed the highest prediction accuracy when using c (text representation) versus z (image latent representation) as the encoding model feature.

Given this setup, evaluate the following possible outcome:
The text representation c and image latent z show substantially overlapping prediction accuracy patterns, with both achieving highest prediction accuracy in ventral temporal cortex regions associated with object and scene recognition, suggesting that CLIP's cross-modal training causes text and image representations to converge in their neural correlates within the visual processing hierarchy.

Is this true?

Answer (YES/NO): NO